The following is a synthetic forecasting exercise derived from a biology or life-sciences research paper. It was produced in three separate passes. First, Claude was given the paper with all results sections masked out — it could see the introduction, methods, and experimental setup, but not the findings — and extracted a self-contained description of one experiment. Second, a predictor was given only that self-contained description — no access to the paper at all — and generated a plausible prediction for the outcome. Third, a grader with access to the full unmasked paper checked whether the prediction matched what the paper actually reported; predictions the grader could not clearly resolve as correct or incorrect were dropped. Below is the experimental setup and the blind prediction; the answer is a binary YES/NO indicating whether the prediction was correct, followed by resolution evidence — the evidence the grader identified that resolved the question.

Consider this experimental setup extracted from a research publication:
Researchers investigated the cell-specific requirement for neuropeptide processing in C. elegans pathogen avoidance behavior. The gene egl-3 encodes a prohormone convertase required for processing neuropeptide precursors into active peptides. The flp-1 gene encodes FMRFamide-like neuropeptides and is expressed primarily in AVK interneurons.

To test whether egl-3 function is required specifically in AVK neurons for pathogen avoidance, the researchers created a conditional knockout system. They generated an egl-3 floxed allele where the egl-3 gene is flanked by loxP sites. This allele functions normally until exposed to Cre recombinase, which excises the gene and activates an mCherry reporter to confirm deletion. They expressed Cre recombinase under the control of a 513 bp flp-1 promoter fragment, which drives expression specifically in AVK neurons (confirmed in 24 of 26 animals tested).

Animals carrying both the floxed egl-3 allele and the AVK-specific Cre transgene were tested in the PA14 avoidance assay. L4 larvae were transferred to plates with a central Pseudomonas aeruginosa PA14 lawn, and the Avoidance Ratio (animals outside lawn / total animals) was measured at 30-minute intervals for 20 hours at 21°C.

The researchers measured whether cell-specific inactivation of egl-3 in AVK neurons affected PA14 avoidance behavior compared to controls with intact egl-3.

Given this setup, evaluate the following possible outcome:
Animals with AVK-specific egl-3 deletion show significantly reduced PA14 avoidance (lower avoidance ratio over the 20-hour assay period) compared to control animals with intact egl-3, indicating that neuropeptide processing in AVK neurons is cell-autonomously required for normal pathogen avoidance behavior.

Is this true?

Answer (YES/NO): YES